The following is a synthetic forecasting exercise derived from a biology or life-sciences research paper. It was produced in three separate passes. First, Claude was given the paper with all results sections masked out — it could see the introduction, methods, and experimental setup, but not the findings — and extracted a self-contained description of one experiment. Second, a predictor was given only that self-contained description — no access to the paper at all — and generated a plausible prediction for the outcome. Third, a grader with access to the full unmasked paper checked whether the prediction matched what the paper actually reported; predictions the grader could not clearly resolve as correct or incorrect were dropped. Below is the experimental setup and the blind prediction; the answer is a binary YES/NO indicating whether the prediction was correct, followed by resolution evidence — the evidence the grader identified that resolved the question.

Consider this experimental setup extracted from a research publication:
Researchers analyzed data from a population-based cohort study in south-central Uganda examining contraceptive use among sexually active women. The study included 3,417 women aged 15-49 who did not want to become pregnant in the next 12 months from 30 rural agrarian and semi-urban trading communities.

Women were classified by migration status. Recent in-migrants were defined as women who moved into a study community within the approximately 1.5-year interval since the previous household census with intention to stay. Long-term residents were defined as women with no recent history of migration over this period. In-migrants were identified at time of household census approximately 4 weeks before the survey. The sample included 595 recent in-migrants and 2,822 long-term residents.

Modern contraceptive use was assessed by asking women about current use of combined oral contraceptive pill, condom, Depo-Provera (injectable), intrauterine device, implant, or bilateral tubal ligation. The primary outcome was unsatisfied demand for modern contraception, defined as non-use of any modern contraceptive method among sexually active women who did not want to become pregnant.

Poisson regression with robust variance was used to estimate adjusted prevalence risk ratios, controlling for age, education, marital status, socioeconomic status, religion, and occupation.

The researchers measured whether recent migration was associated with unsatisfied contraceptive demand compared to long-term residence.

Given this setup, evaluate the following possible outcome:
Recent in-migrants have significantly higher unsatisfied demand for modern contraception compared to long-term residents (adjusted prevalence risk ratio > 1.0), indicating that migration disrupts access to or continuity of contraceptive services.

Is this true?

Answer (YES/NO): YES